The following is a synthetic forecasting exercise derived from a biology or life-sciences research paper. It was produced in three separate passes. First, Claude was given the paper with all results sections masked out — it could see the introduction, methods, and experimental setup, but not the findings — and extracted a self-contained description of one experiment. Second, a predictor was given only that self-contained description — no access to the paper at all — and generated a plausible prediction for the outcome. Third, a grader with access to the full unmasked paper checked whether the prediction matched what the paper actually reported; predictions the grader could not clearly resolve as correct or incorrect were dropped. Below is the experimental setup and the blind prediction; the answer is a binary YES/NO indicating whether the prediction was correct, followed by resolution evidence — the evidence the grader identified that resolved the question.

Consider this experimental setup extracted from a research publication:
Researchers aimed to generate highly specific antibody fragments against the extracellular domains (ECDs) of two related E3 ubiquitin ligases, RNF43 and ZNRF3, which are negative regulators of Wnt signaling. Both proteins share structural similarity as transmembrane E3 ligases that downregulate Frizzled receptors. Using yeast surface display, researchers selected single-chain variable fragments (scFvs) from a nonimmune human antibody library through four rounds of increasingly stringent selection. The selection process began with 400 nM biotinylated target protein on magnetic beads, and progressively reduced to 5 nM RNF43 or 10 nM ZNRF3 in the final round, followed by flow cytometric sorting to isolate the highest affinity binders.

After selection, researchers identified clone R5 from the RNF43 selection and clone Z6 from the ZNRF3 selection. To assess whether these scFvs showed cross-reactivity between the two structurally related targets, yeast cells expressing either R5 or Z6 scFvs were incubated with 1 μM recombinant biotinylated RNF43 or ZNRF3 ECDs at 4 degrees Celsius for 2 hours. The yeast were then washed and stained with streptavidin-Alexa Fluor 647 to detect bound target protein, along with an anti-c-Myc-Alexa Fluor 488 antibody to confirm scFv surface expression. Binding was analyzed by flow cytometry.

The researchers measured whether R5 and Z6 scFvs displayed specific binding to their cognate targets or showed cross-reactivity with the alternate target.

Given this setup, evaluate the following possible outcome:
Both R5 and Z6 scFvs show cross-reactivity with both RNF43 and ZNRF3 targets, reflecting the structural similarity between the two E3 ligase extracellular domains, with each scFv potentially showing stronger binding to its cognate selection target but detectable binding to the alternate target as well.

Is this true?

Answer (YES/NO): NO